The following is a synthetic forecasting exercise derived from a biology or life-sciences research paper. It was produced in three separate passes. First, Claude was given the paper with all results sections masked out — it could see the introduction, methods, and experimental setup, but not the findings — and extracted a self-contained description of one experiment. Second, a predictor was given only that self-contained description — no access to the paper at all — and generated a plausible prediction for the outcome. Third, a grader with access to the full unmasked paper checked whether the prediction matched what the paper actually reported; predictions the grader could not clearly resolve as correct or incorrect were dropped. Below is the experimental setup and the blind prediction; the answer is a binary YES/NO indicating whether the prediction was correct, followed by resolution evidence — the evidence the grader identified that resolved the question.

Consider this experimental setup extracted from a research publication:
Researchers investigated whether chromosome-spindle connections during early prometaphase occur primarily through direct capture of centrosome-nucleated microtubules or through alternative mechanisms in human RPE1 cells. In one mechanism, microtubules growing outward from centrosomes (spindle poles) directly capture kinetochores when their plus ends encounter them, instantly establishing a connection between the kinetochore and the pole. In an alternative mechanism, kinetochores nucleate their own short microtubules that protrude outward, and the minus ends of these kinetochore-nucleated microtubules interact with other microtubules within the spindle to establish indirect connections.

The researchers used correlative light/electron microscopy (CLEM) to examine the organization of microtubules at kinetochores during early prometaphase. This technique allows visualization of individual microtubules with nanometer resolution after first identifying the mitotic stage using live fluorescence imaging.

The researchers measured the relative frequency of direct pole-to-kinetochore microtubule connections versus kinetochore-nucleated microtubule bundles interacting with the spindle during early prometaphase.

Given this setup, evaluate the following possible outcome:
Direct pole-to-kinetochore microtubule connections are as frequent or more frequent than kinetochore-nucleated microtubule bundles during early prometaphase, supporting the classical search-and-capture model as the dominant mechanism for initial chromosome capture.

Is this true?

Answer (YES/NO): NO